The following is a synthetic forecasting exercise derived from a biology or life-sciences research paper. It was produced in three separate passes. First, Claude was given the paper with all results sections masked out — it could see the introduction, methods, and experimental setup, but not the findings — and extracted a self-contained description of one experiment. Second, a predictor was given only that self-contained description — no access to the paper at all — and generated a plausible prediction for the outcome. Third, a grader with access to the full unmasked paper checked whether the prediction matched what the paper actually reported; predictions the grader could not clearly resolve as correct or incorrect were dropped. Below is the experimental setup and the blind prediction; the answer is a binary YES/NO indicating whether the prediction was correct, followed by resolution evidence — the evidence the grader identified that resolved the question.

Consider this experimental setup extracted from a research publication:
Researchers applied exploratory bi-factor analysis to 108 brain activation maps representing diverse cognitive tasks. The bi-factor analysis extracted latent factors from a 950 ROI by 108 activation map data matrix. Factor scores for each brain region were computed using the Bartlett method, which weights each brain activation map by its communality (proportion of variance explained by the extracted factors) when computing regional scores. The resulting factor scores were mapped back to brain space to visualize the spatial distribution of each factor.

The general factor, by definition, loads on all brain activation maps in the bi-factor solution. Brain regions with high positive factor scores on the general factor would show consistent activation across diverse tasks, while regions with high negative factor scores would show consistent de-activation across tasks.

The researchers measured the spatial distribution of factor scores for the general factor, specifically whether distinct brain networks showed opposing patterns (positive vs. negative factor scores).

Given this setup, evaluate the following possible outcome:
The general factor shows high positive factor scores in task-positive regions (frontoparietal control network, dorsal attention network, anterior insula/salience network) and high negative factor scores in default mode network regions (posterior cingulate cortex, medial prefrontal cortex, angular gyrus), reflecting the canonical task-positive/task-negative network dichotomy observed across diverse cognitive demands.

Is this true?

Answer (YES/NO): YES